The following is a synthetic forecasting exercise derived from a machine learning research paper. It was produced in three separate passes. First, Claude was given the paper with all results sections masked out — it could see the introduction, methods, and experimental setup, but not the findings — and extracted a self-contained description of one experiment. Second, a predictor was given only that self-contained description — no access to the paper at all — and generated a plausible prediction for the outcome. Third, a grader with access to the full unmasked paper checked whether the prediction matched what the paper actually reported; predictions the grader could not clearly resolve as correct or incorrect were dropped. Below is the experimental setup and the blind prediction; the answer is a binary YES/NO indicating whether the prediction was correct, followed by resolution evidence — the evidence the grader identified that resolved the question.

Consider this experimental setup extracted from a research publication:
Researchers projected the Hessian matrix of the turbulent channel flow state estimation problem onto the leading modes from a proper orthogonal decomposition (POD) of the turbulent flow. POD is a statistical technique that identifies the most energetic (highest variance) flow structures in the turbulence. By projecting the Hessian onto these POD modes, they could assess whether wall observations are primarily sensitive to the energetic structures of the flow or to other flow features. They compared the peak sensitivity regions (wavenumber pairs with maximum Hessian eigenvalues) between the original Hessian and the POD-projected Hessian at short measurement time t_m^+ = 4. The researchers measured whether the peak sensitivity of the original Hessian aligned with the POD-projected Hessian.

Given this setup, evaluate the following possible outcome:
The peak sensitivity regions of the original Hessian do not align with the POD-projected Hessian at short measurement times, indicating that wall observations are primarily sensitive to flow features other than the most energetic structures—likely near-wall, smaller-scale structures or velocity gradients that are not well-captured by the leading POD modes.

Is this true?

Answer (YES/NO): YES